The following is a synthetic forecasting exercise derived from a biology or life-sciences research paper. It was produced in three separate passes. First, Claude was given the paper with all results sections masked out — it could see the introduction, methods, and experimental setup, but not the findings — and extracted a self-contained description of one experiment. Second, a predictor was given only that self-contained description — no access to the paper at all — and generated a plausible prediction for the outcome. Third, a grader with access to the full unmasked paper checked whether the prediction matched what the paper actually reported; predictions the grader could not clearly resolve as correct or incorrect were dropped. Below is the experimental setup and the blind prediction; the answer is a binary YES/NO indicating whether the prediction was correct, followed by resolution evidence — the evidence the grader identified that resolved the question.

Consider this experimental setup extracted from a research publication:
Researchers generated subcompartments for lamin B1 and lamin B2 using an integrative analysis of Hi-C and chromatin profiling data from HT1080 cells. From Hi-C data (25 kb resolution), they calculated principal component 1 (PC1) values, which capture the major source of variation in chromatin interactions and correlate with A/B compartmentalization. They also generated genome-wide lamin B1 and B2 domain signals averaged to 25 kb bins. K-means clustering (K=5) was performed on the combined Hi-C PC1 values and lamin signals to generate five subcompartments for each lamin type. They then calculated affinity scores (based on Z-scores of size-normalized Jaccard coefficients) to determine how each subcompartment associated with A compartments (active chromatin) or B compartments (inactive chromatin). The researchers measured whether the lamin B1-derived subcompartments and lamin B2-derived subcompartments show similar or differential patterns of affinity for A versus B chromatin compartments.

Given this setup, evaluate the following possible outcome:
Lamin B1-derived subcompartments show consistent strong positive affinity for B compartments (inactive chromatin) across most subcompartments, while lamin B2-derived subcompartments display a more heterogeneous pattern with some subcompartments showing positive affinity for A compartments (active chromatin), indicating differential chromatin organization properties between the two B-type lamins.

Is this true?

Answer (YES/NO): NO